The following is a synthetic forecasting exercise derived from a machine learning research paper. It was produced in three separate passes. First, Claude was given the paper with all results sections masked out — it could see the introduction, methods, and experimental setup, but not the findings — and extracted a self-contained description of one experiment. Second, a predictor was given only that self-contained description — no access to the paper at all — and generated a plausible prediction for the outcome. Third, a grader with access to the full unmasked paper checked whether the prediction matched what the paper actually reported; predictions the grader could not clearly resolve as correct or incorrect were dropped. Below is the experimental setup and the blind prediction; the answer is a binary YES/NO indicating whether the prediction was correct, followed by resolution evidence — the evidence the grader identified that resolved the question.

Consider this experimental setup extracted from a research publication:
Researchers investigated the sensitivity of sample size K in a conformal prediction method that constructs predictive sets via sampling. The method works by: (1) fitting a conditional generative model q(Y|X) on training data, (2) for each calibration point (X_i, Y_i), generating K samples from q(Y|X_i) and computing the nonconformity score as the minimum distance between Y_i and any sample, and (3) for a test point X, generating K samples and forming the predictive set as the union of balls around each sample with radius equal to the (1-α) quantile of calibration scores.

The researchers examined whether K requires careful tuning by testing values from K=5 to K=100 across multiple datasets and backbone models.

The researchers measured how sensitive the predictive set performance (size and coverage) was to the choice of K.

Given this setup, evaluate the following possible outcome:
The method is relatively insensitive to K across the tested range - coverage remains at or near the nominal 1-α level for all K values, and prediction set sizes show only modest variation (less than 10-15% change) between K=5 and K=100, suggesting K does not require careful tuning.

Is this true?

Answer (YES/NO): NO